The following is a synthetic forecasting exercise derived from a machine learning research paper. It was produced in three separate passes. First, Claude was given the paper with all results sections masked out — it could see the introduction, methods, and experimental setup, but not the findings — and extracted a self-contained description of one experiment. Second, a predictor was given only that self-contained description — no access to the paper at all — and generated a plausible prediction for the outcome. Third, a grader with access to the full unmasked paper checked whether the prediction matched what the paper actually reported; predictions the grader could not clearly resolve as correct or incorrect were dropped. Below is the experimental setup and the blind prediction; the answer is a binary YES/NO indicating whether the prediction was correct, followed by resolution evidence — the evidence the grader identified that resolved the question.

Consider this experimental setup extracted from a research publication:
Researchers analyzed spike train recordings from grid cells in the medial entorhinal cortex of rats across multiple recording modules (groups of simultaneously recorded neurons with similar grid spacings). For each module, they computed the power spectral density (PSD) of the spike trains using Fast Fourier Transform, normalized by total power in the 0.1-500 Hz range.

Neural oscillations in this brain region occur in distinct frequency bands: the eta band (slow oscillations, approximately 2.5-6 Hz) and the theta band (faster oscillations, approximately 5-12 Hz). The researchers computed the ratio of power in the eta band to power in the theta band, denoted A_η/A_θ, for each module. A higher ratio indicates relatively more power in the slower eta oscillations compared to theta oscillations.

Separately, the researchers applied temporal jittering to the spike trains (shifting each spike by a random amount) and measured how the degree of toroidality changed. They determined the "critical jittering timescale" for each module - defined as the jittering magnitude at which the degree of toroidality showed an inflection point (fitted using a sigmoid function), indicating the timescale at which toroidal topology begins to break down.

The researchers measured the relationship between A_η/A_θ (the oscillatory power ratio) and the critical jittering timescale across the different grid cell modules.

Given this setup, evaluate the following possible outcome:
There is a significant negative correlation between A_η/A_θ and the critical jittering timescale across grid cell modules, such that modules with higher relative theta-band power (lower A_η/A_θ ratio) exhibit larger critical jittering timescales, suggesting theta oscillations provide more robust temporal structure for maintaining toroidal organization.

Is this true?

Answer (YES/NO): NO